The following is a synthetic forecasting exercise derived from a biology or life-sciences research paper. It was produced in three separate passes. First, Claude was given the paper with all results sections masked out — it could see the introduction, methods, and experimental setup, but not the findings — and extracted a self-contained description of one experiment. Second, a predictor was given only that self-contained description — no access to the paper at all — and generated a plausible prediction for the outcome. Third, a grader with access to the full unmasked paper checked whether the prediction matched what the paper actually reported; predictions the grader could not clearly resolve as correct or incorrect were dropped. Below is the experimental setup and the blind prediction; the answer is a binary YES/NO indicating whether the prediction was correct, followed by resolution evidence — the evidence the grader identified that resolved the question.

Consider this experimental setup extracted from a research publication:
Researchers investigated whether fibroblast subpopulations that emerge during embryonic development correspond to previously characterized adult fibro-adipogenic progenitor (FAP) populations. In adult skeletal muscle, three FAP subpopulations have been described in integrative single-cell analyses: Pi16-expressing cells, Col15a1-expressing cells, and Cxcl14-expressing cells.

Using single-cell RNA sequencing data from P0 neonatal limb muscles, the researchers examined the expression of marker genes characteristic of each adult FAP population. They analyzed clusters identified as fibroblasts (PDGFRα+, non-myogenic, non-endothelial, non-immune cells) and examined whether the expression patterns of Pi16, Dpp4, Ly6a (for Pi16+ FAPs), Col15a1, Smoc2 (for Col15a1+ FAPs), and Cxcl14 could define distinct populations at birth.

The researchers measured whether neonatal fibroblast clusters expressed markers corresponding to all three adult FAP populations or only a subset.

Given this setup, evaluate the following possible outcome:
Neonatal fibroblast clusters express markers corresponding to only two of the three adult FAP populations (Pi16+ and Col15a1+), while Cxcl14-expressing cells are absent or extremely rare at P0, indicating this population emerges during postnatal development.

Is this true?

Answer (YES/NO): NO